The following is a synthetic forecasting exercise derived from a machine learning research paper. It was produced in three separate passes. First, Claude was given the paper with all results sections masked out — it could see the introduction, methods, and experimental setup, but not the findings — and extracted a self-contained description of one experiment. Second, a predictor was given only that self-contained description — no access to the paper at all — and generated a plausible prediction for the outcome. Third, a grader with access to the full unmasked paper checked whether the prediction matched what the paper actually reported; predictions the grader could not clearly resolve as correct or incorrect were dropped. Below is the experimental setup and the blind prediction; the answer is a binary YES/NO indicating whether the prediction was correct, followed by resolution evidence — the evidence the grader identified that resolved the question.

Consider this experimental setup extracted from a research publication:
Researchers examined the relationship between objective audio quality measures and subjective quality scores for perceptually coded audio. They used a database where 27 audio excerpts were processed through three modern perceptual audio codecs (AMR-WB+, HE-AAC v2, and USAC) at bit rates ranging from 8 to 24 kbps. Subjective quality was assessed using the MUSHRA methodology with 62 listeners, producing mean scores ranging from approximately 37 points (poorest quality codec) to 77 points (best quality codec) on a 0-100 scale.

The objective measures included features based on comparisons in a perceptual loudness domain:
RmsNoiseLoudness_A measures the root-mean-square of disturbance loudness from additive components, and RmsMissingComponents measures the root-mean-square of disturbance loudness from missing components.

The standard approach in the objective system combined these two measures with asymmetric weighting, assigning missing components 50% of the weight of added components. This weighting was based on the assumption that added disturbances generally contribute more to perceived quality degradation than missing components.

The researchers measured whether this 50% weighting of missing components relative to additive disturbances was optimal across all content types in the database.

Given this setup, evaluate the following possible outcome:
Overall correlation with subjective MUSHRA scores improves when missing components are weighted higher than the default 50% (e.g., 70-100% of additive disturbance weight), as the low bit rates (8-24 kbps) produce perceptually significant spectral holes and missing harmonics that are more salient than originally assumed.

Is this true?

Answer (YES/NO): NO